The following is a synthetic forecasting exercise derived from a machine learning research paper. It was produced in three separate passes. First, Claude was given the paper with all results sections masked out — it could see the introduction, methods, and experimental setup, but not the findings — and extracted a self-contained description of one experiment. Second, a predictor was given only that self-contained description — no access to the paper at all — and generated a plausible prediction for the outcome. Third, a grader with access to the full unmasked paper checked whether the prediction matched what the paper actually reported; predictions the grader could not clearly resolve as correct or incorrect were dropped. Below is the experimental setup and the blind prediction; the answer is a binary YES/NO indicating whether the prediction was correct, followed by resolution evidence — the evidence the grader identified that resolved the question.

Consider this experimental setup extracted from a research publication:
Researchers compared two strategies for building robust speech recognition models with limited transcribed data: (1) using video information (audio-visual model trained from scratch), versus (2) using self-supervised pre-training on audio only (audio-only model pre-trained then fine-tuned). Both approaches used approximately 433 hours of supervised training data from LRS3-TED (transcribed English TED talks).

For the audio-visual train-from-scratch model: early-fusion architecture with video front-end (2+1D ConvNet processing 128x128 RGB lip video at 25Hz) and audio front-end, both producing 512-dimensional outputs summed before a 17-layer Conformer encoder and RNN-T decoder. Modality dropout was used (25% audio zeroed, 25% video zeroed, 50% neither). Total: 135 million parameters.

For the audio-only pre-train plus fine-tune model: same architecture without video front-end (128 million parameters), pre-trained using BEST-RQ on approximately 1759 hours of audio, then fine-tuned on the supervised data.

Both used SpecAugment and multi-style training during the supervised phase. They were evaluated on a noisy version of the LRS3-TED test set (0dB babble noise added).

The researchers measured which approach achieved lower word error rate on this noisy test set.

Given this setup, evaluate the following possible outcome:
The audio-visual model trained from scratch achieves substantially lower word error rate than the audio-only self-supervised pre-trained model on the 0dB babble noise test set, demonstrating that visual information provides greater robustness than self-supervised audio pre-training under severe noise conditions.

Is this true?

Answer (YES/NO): YES